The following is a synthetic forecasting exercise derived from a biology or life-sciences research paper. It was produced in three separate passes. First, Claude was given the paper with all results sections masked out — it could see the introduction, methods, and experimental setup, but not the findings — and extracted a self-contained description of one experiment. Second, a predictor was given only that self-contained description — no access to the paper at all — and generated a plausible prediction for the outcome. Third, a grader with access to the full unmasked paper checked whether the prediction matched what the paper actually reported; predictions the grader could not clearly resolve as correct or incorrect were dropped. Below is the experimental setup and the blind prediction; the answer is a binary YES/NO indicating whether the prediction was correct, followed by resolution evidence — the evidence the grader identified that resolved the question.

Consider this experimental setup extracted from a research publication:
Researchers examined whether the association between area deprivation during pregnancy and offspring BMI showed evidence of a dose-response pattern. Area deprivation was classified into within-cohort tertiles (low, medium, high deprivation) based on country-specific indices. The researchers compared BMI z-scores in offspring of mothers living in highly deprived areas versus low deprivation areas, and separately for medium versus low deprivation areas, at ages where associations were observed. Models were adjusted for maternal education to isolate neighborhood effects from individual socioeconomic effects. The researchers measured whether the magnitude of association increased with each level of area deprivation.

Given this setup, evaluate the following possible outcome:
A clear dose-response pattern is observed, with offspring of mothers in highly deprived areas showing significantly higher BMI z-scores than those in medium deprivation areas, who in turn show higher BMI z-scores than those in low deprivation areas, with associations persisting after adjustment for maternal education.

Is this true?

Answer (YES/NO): NO